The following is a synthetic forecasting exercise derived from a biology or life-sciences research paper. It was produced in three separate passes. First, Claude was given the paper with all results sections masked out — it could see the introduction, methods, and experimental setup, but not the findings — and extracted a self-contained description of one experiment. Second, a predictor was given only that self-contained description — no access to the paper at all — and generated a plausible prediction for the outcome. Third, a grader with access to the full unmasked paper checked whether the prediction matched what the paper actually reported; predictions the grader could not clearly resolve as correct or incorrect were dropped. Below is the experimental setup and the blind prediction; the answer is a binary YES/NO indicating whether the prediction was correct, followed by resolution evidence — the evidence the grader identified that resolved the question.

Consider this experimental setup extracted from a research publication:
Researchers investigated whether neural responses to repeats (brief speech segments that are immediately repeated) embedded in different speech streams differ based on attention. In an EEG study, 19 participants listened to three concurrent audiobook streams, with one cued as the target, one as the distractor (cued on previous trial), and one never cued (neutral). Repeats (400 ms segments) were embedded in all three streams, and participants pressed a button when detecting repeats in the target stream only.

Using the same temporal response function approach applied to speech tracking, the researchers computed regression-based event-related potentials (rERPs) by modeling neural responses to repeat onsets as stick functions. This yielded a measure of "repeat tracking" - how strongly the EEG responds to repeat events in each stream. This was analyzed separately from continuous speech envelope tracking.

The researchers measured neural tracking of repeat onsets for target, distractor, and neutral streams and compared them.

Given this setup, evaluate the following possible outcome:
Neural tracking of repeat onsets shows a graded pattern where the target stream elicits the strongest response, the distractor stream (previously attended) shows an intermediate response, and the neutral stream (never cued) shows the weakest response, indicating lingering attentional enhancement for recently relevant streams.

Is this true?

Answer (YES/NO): NO